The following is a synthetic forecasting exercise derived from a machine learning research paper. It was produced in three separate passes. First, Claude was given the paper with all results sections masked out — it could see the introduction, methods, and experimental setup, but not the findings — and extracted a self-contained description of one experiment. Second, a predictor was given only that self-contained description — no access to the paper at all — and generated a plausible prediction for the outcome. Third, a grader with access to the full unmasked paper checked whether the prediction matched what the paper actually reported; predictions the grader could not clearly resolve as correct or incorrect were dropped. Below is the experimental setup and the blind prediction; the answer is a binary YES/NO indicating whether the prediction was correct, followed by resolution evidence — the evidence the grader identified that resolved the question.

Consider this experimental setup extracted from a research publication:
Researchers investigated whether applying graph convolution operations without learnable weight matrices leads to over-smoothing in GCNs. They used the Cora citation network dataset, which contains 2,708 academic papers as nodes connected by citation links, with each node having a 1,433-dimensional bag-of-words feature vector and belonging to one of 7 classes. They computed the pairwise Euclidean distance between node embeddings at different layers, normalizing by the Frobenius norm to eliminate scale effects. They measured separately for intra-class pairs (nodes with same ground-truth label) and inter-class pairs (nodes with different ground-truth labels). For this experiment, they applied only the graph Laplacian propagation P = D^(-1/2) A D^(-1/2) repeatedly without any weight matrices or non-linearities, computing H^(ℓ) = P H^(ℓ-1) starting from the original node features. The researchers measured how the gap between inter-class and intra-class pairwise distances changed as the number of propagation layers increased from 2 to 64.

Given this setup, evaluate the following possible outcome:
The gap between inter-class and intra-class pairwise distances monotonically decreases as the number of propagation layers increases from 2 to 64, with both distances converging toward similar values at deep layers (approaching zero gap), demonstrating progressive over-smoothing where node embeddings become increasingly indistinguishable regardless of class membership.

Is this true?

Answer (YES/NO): NO